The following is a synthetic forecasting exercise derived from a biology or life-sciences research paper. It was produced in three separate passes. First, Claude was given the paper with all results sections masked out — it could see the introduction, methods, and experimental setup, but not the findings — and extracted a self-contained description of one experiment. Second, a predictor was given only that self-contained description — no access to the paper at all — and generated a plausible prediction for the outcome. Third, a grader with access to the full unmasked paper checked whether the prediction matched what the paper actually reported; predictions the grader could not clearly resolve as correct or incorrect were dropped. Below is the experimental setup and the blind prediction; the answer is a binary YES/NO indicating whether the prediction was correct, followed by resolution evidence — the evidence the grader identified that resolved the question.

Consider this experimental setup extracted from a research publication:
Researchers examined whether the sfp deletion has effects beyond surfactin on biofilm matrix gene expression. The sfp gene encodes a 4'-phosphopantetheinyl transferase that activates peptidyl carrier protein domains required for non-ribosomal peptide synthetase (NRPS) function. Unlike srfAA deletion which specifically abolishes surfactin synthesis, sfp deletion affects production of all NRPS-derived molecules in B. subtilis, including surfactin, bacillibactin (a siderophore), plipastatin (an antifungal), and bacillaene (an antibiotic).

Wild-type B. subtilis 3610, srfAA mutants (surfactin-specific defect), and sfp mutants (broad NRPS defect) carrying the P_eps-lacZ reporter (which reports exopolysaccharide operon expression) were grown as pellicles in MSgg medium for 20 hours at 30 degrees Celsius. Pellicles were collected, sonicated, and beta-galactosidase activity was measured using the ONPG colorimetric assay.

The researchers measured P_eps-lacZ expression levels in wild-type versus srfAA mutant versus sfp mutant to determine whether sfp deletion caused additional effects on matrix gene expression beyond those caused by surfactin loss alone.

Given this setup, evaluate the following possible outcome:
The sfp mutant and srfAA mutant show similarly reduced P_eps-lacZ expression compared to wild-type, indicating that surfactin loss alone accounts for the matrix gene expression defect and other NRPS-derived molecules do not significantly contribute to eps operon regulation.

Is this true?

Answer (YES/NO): YES